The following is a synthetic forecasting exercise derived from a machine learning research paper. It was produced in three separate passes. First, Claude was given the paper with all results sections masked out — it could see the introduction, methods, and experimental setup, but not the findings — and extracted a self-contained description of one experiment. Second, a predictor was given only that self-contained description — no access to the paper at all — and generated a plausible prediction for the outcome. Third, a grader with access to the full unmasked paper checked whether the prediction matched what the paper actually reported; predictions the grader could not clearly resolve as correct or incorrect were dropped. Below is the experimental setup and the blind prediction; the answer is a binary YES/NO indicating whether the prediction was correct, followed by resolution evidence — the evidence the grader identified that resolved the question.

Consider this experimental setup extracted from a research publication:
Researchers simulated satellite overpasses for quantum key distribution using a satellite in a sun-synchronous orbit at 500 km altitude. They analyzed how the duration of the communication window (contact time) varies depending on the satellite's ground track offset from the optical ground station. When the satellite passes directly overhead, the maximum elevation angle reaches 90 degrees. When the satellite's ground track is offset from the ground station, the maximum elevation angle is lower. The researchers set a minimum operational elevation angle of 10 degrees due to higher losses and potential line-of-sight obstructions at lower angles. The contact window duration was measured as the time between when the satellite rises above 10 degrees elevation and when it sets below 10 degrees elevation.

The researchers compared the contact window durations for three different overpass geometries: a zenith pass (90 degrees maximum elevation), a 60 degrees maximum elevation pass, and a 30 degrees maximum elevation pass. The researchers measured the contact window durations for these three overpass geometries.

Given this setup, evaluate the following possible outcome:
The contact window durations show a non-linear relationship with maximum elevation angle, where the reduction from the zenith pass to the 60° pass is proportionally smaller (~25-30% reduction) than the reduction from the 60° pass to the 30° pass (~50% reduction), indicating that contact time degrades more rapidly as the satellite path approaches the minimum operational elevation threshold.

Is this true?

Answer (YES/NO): NO